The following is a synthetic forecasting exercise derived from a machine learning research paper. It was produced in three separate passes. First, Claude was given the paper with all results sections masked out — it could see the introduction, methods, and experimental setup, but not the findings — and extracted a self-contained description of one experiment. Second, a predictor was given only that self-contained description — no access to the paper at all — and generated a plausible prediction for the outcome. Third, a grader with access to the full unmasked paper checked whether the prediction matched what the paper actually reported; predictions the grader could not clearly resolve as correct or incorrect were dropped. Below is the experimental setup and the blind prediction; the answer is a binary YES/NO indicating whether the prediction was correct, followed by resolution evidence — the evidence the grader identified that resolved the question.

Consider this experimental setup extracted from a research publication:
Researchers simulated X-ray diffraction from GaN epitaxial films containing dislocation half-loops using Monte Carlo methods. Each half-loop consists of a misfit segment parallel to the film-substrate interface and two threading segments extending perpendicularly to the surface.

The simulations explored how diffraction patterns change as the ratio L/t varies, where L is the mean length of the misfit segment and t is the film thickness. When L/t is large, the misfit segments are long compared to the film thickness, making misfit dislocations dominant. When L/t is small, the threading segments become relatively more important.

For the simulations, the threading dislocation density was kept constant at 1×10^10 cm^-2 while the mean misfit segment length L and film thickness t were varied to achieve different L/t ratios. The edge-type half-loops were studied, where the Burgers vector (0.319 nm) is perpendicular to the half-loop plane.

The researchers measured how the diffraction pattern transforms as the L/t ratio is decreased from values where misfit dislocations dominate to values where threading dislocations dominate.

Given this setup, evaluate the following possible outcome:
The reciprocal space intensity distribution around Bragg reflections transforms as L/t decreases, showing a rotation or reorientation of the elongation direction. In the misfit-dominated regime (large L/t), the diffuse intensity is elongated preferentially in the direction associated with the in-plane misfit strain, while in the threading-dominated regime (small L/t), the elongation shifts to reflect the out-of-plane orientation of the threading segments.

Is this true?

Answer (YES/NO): NO